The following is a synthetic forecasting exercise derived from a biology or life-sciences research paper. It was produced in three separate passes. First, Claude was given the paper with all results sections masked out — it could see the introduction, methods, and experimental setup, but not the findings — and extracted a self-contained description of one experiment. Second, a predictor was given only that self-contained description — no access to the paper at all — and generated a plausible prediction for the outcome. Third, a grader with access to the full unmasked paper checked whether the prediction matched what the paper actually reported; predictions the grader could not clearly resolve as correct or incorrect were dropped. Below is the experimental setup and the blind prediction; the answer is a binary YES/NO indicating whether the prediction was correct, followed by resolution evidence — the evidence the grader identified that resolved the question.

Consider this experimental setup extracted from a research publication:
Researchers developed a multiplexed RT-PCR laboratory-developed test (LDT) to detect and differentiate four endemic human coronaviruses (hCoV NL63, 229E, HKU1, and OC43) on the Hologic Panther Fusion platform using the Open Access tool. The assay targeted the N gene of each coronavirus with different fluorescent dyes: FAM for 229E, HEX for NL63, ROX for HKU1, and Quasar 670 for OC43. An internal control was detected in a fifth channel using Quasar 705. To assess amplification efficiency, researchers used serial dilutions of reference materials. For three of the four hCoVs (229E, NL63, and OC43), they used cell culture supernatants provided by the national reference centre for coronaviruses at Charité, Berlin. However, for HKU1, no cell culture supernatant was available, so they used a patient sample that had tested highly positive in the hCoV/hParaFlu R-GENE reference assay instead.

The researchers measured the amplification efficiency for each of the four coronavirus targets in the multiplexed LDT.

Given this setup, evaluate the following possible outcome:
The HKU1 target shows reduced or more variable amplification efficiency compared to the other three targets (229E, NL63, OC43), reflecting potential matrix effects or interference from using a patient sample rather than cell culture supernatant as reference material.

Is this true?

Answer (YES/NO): NO